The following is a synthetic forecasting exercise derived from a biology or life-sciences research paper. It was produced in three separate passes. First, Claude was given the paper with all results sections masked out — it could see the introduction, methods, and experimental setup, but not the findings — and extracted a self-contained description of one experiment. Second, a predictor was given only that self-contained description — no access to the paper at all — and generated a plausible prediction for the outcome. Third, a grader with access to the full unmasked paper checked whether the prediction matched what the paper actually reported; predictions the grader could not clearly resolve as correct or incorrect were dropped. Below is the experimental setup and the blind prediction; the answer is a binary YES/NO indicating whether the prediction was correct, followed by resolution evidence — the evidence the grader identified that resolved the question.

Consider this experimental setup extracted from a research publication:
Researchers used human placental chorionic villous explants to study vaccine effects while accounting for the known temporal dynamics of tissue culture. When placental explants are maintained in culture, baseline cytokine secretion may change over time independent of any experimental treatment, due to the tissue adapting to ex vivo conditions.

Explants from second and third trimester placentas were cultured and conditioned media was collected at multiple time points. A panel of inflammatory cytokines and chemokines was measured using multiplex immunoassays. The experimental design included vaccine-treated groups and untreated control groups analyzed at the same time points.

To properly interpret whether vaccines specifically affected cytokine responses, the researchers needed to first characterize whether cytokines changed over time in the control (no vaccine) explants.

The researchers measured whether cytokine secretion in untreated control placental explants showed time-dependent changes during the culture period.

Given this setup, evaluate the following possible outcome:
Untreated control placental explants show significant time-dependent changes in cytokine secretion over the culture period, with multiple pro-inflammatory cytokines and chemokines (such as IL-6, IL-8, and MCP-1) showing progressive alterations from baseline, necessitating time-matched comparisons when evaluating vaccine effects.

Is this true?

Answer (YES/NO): YES